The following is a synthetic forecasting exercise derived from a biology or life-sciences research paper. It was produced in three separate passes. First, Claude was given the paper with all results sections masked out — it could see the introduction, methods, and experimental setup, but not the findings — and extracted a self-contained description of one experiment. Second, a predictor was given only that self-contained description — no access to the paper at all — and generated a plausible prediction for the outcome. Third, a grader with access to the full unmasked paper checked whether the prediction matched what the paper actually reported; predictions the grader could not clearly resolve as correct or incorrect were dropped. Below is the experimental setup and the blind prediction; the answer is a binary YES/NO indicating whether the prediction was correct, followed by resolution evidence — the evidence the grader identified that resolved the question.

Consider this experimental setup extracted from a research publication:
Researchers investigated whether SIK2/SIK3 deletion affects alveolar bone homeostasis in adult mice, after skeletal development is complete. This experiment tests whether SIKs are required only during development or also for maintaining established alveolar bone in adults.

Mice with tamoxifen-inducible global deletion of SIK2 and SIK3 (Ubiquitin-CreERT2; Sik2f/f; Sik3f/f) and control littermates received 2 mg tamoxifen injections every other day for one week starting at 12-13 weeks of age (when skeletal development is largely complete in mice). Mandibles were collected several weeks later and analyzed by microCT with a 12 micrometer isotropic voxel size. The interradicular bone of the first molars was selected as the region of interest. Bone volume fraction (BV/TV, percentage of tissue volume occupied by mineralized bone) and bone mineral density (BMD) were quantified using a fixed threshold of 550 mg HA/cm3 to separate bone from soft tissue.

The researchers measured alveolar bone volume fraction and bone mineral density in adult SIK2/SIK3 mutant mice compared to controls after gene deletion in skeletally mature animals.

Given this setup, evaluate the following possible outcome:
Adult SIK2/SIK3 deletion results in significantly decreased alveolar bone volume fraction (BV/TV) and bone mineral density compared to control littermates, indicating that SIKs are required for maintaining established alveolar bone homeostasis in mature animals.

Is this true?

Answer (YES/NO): YES